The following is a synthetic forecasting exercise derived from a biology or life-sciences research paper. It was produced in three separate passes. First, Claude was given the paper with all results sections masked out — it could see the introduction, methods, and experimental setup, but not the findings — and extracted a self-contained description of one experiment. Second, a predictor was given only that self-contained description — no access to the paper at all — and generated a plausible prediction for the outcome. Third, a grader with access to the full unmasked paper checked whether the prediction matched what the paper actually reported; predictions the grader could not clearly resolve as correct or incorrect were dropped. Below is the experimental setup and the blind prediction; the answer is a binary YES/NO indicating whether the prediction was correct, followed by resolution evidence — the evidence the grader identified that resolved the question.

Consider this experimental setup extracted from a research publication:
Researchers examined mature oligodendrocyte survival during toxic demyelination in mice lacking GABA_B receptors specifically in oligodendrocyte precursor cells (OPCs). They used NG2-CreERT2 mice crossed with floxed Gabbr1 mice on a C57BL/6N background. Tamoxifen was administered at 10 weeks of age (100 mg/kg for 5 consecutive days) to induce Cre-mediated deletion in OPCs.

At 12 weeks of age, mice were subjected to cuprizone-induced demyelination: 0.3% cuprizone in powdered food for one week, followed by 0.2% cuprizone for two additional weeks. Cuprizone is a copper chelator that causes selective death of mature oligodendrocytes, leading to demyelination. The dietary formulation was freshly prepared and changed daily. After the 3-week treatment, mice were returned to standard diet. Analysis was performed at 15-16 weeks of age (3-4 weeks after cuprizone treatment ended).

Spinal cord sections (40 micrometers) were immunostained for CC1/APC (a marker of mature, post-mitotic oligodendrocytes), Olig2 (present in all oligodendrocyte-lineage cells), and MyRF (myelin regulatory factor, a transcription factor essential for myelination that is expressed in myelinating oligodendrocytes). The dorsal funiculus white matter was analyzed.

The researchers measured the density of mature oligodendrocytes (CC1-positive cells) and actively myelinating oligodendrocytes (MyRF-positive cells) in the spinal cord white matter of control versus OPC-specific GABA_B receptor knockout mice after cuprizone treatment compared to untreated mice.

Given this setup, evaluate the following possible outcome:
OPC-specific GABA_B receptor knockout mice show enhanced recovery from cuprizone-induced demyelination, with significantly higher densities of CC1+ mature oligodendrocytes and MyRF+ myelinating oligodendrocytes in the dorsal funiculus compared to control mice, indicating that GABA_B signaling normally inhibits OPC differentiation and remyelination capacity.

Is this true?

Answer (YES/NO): NO